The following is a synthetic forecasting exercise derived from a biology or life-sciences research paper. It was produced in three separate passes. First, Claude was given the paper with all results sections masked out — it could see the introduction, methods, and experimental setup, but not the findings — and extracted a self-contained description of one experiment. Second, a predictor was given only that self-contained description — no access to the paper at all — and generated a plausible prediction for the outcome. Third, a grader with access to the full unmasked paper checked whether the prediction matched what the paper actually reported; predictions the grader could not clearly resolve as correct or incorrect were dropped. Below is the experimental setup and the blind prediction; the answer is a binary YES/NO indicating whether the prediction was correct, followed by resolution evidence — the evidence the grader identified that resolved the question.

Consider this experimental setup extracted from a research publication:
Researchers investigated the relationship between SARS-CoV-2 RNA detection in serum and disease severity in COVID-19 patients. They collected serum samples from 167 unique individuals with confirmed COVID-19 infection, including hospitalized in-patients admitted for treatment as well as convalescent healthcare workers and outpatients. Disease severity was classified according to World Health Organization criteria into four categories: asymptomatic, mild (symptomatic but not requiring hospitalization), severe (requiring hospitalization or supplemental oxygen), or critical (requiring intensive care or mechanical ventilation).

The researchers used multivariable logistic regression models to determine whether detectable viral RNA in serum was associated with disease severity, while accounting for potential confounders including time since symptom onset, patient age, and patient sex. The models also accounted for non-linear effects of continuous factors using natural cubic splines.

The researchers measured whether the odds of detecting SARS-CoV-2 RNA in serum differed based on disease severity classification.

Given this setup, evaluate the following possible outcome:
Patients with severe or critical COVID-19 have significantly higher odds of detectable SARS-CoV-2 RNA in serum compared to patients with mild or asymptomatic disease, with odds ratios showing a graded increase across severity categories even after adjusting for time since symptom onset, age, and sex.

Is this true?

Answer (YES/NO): NO